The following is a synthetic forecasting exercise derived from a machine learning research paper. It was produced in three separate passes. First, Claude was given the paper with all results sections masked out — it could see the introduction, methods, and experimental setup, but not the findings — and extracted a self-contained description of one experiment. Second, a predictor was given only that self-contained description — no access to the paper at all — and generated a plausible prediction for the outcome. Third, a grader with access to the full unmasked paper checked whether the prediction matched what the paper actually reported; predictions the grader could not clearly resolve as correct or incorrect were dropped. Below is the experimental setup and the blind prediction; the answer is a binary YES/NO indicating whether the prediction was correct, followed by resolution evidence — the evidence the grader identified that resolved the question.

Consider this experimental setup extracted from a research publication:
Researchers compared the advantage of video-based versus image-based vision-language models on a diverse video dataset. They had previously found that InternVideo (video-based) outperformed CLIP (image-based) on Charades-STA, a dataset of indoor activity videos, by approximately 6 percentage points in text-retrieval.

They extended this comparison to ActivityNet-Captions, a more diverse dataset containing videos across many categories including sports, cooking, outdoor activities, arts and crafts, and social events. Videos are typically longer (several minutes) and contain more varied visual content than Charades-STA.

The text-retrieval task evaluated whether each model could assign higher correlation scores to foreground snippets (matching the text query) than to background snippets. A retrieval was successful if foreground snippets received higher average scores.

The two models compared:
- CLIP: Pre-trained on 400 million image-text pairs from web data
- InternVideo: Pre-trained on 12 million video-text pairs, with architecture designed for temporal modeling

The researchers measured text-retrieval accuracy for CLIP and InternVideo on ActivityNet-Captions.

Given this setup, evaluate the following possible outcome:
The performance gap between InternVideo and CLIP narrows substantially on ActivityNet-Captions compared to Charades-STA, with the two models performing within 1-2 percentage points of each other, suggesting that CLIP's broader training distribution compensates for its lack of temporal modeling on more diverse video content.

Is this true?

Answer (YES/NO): YES